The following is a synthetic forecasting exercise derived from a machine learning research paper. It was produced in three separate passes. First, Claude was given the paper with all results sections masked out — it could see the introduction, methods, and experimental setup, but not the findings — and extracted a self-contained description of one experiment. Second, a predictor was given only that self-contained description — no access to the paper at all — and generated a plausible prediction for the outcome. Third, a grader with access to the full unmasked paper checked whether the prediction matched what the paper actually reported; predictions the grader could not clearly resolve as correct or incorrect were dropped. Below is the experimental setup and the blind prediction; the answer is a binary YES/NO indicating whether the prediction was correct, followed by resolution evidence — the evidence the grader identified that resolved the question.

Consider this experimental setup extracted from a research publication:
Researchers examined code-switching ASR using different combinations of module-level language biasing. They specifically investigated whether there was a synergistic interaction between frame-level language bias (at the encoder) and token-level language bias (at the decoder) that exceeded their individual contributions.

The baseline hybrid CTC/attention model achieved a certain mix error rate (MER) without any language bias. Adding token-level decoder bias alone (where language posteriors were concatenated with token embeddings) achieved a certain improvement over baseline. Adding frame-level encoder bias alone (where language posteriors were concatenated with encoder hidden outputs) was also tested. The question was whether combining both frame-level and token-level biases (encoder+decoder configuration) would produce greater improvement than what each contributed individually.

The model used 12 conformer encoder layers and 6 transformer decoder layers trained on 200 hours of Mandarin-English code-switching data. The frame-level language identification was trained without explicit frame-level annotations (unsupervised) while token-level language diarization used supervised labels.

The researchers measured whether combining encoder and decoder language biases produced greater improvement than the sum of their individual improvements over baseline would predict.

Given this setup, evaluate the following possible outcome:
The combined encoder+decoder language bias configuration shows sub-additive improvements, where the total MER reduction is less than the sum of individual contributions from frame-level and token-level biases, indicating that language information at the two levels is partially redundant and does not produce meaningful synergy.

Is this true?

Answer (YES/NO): NO